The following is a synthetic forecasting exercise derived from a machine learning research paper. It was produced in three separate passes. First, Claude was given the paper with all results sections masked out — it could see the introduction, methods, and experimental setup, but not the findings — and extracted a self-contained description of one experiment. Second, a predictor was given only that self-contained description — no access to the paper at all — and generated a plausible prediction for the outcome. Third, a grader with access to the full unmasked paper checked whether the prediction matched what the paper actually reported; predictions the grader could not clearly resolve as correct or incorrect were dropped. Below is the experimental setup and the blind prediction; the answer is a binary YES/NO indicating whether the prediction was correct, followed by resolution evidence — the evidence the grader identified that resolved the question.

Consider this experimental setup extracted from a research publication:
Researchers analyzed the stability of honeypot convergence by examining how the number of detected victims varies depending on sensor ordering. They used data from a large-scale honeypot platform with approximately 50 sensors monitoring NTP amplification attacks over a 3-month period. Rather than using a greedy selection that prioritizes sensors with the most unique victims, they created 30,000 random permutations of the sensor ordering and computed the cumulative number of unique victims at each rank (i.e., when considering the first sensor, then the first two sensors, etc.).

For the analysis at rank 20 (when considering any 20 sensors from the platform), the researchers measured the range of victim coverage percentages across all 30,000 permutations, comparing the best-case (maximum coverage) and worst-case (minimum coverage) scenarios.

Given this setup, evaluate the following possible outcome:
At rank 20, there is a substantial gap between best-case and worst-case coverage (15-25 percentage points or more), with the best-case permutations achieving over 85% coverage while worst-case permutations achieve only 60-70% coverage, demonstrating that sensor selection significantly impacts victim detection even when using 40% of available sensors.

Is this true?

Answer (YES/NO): NO